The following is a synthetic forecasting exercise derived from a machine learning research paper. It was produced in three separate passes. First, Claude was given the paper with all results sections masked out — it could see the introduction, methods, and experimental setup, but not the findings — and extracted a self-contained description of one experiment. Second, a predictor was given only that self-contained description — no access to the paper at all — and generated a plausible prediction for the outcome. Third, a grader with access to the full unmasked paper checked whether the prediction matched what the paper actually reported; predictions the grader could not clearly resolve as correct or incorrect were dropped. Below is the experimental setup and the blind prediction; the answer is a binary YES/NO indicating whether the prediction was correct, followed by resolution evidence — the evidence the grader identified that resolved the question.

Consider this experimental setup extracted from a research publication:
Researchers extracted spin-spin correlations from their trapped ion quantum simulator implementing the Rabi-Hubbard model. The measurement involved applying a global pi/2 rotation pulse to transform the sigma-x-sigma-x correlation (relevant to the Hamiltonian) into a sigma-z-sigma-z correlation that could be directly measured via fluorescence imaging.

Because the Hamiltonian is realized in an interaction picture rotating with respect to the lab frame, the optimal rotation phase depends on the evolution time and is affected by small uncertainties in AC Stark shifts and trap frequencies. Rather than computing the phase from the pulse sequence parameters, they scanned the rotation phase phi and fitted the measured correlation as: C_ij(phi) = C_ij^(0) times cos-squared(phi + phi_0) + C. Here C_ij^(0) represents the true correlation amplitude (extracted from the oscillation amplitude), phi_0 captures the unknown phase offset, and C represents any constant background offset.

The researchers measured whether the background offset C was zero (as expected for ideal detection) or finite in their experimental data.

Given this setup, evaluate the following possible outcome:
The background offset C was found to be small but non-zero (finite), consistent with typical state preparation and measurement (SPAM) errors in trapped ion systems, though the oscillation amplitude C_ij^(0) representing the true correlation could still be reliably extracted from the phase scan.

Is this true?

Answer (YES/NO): YES